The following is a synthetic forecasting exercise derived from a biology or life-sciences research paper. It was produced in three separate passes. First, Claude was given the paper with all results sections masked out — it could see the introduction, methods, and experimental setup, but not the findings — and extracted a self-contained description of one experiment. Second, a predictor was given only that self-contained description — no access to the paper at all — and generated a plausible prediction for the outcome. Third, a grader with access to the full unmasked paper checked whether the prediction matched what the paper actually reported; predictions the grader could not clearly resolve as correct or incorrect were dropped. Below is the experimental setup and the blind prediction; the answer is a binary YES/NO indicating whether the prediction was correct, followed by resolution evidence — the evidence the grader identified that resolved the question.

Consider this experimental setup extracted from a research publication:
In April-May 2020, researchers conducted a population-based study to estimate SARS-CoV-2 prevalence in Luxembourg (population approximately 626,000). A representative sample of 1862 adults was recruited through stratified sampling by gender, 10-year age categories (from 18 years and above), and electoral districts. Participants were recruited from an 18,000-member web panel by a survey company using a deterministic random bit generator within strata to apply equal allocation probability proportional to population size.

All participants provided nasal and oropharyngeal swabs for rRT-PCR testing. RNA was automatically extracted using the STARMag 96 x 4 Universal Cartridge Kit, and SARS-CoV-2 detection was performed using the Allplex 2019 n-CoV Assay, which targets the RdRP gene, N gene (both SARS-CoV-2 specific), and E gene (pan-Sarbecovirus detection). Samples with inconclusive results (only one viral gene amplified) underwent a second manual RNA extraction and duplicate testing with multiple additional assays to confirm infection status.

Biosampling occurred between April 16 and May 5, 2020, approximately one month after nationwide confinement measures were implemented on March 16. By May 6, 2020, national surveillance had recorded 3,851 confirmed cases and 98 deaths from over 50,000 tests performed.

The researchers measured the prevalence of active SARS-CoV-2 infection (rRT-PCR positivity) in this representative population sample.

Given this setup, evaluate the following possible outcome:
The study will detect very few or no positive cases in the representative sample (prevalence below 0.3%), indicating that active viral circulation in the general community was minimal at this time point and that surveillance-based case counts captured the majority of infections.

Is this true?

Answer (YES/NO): NO